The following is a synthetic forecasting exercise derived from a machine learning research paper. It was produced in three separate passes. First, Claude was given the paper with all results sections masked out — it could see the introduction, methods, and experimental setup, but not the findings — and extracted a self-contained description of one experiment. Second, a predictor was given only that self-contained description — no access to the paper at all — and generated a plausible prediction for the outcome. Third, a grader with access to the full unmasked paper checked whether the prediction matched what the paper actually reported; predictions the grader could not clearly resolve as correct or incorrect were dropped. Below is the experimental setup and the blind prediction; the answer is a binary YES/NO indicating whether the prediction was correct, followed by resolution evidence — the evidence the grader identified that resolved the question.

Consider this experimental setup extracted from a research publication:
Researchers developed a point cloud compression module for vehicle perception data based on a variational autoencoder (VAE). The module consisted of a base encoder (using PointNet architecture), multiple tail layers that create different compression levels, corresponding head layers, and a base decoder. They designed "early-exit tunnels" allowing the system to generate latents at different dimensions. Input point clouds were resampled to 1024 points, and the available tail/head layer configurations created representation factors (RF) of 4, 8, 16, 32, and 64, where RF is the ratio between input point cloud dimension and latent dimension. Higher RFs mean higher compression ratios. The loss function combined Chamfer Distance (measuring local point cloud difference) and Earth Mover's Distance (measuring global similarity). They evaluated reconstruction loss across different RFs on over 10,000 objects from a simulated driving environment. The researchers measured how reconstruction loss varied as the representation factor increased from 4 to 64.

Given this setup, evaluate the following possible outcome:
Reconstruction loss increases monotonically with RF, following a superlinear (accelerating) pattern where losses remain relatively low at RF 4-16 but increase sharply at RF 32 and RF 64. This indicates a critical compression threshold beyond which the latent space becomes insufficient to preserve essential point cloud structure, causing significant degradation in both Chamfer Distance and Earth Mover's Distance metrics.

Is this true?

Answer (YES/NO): NO